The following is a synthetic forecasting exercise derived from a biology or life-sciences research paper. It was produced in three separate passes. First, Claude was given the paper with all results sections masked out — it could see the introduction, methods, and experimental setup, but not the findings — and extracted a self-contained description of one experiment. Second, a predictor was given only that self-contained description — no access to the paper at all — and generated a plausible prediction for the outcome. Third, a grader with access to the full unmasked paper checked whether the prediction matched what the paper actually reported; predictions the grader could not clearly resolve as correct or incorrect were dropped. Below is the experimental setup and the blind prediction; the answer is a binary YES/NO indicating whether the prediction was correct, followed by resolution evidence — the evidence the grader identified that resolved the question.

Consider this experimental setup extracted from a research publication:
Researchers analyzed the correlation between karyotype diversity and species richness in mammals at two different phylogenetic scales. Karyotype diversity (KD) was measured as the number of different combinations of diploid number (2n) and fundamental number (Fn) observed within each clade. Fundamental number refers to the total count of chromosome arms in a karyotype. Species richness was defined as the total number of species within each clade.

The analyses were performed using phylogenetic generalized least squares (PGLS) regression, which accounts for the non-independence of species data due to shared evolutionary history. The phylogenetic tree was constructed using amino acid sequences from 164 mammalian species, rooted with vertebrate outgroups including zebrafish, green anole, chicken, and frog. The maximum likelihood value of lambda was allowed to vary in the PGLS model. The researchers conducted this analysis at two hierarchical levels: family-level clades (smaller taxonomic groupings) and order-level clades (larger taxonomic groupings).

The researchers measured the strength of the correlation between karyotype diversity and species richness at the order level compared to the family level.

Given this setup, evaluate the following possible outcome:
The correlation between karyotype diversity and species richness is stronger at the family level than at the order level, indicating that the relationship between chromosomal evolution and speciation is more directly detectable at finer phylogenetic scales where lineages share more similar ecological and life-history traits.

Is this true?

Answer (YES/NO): NO